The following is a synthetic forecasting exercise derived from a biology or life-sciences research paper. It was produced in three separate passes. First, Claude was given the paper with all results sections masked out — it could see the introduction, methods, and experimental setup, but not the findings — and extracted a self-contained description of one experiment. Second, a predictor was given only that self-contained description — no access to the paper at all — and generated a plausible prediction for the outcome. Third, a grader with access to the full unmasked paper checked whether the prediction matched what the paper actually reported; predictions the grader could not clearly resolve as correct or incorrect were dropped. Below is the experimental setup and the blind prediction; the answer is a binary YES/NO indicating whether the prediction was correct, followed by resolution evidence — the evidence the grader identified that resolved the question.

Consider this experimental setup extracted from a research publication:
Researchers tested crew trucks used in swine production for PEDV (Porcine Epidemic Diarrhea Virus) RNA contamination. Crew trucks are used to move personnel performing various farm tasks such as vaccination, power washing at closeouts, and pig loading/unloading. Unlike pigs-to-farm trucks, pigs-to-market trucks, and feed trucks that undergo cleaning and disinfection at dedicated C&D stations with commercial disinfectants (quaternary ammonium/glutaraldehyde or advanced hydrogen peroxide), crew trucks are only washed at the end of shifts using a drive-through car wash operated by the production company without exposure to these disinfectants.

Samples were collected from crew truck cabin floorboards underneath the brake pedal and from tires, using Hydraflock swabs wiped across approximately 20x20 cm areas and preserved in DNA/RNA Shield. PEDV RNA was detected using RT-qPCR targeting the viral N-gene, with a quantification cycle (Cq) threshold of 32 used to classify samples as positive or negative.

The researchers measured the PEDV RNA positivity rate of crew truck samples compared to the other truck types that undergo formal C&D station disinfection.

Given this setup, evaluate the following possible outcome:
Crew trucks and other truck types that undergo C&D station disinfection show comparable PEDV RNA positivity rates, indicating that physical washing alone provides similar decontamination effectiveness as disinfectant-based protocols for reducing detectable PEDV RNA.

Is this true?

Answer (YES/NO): NO